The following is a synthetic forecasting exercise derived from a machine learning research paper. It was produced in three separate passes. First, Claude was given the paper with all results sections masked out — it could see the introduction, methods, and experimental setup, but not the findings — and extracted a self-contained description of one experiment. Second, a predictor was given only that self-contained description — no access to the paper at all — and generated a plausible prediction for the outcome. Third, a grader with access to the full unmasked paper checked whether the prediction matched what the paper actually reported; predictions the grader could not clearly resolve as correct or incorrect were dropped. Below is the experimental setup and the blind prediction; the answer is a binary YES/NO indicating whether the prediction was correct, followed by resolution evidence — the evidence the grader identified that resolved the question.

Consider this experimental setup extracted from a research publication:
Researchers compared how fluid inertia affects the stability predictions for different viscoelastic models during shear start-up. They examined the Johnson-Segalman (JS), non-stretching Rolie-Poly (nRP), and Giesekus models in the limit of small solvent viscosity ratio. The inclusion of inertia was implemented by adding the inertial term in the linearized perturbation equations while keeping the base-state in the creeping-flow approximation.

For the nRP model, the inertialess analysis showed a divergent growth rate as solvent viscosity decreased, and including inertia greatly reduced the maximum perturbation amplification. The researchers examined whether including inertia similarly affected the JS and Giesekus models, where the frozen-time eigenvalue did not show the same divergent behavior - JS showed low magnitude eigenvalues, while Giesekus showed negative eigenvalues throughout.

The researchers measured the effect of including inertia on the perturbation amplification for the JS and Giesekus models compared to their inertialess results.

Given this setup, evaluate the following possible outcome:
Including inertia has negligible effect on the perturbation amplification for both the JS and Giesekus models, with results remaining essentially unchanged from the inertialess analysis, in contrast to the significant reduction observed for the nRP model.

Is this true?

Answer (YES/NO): YES